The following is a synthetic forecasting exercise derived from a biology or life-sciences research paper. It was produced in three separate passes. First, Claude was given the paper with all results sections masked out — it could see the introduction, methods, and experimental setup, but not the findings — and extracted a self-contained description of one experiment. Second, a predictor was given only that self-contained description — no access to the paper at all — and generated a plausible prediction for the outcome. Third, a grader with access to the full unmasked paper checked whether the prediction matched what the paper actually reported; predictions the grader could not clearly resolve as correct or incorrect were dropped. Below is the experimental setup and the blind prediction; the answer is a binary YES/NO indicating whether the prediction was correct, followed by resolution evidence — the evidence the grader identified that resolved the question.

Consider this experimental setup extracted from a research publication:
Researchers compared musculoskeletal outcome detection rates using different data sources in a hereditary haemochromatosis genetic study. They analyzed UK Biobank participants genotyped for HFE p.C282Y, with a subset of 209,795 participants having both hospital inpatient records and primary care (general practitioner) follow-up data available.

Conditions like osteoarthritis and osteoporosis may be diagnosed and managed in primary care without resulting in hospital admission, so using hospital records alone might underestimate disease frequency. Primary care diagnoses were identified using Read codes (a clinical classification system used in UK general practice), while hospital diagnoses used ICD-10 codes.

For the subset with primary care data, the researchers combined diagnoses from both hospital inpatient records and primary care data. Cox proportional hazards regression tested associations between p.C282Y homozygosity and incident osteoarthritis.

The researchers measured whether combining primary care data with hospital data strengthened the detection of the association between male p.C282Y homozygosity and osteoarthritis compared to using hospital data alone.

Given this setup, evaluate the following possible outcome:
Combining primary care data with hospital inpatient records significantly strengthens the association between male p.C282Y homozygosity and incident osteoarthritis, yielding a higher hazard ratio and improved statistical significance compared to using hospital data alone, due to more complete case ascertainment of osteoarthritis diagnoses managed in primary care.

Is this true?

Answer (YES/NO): NO